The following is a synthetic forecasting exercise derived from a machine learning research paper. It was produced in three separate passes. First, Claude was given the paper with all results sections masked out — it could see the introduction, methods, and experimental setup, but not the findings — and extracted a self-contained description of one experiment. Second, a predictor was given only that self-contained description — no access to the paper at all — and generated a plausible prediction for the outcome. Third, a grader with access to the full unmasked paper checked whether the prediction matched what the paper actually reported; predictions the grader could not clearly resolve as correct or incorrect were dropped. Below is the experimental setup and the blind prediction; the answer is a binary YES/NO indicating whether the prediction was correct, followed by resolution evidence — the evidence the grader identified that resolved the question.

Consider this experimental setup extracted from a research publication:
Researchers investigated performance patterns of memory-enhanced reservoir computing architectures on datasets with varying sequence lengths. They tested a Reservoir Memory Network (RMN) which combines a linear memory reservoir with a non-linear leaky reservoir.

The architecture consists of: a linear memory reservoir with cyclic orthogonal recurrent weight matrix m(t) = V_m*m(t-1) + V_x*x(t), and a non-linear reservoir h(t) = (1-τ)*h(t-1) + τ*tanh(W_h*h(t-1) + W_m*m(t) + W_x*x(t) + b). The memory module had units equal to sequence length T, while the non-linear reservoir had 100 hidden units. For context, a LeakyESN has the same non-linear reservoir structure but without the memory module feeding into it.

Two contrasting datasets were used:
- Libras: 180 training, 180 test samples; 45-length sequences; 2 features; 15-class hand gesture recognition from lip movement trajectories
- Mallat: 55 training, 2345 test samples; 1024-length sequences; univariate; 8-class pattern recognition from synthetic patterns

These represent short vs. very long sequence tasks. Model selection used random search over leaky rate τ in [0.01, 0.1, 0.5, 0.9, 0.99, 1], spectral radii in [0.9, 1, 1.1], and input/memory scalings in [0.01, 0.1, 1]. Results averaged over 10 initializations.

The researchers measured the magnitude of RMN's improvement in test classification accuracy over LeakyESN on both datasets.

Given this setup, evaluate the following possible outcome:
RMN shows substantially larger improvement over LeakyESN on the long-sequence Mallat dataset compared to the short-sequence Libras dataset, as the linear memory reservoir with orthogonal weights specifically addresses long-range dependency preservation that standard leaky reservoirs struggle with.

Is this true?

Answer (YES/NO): NO